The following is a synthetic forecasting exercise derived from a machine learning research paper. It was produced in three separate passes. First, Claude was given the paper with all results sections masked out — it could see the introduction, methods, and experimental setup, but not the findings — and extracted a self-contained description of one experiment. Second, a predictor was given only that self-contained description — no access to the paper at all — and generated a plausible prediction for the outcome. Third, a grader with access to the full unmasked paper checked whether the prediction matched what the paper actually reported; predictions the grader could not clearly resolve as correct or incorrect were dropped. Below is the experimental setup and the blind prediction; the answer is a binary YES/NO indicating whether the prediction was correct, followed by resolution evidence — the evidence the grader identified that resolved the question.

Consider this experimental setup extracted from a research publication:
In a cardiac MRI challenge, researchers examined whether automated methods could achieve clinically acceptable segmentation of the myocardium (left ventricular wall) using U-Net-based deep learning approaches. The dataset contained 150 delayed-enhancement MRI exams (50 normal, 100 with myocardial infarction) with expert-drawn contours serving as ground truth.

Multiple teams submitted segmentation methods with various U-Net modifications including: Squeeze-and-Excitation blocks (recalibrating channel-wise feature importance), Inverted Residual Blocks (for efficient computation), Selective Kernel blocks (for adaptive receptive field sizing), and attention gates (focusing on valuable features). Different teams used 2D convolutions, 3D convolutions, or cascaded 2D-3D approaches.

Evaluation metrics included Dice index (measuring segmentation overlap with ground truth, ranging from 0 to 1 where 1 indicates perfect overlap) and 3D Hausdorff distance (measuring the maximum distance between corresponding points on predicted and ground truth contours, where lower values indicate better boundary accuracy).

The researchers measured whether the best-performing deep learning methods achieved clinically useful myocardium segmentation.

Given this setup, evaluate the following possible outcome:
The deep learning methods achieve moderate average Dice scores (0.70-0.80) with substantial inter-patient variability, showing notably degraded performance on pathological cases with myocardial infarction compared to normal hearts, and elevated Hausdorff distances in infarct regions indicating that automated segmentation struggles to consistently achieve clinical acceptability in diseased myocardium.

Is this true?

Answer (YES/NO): NO